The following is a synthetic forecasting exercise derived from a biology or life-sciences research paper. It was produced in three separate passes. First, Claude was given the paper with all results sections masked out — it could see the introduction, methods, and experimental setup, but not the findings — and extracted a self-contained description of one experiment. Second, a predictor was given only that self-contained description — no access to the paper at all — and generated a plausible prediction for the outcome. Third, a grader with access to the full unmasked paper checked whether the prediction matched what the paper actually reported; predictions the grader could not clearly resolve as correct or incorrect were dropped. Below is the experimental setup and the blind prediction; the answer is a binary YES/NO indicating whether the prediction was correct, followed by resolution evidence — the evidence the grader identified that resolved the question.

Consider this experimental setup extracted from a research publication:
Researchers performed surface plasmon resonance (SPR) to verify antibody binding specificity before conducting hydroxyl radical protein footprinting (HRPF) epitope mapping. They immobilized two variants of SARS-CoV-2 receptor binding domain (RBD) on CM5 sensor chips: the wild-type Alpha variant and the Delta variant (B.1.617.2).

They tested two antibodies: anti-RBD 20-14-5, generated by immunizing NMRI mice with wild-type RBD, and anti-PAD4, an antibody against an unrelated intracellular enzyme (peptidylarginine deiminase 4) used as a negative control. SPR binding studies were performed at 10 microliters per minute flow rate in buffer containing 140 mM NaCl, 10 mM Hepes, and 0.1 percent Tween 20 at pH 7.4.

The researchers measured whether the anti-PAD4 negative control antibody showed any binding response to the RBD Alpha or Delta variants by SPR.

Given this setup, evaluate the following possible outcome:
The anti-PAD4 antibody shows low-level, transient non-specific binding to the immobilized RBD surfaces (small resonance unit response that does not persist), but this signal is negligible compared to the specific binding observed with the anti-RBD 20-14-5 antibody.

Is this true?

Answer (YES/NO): NO